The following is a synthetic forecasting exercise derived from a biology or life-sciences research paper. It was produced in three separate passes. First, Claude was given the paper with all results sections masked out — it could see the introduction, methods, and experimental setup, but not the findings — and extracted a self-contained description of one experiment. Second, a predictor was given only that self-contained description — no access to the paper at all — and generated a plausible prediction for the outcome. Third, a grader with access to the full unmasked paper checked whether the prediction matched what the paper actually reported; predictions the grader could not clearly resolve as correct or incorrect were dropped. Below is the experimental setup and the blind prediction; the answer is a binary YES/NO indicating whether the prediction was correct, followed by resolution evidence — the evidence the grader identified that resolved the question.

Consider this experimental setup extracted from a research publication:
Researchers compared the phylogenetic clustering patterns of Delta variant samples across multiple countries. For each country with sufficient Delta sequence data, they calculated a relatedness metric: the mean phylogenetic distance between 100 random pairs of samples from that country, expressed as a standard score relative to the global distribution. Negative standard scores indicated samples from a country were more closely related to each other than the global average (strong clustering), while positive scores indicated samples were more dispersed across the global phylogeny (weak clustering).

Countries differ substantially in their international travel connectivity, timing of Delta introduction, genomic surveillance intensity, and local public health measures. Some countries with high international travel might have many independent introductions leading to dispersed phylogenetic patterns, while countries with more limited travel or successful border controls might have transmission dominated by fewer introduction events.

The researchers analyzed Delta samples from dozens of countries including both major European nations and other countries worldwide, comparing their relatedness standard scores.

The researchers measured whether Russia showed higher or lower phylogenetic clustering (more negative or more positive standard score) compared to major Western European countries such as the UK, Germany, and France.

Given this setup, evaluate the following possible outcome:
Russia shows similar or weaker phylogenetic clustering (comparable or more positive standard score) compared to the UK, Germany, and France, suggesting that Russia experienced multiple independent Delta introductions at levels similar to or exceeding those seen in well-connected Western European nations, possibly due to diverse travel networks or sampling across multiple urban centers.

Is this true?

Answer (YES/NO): NO